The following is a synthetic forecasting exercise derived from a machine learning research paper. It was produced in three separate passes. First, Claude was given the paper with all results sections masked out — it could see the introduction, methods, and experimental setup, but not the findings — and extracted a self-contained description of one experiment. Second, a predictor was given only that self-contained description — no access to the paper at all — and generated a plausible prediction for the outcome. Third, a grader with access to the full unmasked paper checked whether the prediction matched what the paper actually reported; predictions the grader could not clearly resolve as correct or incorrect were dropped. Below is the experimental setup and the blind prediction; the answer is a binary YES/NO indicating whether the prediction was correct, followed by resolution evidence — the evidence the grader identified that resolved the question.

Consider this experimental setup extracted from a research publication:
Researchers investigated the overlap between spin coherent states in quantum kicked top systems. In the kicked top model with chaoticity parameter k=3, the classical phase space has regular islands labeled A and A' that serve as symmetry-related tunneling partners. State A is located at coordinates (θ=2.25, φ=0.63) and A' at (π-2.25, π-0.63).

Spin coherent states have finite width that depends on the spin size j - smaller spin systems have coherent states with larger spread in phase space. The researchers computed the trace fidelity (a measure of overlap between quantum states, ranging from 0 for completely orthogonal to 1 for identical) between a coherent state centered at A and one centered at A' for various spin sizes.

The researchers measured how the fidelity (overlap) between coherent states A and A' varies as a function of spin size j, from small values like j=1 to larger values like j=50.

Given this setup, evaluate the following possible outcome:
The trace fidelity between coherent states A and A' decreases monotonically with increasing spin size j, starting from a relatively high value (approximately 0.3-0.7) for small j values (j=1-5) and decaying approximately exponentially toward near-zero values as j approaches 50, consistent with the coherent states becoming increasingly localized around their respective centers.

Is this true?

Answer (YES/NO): NO